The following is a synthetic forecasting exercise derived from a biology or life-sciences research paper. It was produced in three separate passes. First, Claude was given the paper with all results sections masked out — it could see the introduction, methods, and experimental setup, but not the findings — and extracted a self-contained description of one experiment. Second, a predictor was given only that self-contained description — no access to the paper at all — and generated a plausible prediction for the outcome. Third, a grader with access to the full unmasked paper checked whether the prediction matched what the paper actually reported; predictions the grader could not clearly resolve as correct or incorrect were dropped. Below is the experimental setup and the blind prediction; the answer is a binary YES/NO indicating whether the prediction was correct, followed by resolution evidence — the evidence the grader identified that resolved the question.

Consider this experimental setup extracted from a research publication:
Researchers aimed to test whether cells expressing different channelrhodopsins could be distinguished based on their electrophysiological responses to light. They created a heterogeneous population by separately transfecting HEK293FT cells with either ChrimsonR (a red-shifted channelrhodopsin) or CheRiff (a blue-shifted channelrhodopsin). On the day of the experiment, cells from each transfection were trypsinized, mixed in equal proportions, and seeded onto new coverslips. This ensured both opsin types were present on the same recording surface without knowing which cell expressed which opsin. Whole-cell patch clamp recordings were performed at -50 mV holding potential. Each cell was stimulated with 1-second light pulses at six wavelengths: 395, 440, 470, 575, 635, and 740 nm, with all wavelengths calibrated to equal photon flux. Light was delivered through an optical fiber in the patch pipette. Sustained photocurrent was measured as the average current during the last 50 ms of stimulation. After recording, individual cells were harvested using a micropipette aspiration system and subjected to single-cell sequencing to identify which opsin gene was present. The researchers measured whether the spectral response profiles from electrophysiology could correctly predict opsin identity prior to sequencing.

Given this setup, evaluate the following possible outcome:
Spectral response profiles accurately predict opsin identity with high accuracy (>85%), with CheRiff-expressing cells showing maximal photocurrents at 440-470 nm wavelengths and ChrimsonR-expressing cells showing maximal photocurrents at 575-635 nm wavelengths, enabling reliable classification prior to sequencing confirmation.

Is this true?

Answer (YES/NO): YES